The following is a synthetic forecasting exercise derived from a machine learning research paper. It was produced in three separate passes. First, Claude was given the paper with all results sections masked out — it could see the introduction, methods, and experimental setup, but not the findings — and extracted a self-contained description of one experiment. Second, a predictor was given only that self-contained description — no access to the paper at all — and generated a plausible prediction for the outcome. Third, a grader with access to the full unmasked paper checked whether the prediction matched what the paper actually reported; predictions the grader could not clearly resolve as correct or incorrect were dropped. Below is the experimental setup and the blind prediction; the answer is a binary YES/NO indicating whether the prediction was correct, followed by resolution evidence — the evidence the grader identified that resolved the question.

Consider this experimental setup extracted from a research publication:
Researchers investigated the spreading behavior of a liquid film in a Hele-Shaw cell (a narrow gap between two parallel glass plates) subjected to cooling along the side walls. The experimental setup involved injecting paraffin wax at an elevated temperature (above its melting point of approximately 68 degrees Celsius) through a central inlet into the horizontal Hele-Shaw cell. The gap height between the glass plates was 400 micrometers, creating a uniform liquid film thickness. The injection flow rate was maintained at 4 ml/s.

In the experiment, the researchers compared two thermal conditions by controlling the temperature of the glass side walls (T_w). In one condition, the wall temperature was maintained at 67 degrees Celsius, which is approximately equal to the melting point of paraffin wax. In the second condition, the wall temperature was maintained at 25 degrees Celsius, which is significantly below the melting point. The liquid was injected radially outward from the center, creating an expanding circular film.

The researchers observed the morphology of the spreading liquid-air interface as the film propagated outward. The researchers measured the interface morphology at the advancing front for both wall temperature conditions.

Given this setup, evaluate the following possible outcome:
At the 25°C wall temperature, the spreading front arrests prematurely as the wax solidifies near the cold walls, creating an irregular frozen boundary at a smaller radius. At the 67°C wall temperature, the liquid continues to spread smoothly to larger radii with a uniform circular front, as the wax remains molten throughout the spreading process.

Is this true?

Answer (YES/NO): NO